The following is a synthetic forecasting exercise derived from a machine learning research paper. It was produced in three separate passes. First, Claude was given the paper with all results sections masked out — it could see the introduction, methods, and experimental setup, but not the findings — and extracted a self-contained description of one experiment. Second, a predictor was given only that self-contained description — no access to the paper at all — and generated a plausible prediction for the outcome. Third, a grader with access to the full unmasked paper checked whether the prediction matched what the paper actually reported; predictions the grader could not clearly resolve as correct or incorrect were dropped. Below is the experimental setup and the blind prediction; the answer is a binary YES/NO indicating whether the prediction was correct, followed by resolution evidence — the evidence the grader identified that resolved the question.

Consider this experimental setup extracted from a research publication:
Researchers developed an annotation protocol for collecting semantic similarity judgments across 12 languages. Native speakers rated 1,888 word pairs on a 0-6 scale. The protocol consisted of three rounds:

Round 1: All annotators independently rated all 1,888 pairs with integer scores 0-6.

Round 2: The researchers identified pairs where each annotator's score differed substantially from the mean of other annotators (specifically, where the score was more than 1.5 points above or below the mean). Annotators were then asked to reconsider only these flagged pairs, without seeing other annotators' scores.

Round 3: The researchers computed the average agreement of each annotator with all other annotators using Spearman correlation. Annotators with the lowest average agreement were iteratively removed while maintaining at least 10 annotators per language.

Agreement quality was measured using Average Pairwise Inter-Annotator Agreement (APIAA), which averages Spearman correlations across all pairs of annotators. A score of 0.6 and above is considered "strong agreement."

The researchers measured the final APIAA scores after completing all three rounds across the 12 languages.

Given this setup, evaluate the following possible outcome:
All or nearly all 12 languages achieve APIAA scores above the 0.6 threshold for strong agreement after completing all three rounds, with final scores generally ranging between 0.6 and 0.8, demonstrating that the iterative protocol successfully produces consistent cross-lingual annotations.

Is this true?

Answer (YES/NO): NO